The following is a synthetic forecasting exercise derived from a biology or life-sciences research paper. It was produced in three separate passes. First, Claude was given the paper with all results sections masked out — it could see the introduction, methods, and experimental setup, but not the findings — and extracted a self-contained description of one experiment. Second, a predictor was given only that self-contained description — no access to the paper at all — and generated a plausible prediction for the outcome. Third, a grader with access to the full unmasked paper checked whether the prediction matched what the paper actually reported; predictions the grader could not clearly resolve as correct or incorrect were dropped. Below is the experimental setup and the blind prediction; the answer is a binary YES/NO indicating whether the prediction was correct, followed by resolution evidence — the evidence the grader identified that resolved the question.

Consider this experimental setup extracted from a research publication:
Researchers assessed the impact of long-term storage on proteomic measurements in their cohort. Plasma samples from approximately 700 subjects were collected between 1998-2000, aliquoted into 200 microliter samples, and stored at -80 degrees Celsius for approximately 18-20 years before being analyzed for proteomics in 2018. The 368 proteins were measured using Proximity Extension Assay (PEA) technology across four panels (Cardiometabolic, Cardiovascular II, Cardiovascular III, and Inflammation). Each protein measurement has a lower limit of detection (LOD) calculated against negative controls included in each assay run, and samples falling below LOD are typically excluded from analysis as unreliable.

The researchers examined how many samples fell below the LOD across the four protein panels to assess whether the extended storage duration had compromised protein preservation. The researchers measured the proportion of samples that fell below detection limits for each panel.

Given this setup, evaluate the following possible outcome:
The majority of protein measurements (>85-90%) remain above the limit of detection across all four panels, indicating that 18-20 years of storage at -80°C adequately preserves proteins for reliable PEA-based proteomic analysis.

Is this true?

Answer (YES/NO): YES